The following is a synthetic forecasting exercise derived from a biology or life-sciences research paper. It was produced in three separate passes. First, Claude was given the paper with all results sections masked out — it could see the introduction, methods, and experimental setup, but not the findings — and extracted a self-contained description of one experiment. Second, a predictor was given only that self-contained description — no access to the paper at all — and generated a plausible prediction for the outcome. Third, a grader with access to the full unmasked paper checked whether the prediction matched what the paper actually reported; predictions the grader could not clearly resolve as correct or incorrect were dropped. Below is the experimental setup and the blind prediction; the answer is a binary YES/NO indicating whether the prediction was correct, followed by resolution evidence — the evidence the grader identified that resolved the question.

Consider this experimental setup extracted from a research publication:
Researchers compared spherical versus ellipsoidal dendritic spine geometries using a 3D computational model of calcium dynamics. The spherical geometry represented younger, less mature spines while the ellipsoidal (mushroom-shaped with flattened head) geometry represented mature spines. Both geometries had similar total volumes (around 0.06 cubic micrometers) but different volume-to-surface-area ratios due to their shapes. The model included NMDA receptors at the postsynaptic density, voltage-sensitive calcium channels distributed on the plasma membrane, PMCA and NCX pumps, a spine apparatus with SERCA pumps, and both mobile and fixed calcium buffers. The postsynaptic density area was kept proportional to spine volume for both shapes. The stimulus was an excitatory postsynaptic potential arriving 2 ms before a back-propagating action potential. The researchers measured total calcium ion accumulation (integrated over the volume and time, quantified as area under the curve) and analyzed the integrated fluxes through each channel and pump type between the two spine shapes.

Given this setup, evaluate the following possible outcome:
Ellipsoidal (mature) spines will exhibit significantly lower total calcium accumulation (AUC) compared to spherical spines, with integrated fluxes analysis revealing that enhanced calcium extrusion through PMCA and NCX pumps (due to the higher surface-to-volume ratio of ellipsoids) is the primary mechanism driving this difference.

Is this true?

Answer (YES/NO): NO